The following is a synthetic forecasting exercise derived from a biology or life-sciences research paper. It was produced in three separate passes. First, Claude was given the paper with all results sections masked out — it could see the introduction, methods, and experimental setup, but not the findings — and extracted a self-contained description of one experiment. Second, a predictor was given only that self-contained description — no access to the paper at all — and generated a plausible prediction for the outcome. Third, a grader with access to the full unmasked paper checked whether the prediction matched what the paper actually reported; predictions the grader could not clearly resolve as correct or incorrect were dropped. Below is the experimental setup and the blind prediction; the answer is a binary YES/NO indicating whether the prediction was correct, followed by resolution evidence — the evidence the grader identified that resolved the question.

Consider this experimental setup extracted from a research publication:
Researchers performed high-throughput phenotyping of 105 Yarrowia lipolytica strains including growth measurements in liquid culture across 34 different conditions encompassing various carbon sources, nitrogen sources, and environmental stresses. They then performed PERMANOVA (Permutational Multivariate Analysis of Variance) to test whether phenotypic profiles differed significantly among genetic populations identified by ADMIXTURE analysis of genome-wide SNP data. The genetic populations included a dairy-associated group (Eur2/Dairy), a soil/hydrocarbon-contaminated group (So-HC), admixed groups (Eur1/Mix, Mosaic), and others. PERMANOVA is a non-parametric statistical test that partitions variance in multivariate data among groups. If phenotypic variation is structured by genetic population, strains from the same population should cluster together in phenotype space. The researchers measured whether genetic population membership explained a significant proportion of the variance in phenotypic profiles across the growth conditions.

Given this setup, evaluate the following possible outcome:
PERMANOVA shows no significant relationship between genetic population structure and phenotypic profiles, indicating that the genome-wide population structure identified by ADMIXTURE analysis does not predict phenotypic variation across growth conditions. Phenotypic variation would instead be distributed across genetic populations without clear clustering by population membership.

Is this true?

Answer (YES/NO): NO